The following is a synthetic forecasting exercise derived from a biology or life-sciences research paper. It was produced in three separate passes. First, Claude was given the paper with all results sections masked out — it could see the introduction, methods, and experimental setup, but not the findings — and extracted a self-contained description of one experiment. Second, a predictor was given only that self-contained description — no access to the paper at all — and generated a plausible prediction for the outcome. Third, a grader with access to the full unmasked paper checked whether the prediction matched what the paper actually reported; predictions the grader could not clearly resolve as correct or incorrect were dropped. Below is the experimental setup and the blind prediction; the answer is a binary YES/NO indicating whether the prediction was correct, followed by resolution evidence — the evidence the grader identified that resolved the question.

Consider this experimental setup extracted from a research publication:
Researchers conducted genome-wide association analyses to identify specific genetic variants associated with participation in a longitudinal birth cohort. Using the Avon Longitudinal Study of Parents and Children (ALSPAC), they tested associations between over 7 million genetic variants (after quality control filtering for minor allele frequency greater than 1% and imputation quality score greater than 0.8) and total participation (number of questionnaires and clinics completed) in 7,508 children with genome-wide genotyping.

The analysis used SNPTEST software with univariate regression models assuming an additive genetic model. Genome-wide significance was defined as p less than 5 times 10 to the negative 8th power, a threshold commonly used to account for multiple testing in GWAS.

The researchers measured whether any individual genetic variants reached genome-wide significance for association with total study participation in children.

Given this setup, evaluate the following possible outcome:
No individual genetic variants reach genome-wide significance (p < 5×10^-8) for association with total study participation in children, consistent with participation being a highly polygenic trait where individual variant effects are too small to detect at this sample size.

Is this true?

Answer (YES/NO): YES